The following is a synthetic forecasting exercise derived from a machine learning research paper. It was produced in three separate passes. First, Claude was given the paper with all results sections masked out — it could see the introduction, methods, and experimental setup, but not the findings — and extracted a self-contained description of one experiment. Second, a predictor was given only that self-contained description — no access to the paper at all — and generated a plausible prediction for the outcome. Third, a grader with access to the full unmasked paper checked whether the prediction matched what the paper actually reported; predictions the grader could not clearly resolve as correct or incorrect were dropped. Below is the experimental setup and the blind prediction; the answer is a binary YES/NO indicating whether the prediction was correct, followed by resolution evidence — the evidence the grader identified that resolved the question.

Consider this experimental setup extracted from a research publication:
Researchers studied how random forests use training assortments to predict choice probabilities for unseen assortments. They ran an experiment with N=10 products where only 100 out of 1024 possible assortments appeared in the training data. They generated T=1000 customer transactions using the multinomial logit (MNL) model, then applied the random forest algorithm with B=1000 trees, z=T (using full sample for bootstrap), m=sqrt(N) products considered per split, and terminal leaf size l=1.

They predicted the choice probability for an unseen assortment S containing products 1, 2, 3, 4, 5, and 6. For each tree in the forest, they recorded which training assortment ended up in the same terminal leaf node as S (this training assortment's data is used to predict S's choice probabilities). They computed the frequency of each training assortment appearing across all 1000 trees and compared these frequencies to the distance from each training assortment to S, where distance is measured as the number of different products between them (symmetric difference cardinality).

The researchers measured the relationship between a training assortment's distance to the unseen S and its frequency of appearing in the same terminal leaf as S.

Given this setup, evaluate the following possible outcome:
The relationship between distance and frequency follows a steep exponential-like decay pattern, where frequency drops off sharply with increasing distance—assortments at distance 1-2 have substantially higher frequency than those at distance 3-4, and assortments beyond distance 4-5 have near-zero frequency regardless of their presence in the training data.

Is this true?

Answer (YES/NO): NO